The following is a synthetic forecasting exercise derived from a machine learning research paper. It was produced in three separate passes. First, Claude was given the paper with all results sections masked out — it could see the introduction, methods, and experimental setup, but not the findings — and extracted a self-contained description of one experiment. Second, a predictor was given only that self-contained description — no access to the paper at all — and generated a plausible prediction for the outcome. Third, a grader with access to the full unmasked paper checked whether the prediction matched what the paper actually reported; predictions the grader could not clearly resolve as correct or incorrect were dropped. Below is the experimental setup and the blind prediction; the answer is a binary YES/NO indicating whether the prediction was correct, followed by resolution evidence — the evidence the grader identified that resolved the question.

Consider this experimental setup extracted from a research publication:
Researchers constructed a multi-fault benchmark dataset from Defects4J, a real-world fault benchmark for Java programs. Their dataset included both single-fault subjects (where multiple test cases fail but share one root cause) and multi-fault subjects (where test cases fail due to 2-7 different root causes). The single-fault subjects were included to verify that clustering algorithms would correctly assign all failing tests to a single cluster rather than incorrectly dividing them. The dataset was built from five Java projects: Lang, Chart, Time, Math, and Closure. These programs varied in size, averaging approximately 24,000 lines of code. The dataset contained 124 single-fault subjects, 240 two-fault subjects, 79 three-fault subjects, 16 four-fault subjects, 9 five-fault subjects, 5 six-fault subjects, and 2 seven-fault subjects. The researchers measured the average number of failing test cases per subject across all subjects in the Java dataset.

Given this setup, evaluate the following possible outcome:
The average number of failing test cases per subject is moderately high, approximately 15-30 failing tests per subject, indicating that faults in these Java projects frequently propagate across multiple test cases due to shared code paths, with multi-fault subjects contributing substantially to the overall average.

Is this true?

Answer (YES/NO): NO